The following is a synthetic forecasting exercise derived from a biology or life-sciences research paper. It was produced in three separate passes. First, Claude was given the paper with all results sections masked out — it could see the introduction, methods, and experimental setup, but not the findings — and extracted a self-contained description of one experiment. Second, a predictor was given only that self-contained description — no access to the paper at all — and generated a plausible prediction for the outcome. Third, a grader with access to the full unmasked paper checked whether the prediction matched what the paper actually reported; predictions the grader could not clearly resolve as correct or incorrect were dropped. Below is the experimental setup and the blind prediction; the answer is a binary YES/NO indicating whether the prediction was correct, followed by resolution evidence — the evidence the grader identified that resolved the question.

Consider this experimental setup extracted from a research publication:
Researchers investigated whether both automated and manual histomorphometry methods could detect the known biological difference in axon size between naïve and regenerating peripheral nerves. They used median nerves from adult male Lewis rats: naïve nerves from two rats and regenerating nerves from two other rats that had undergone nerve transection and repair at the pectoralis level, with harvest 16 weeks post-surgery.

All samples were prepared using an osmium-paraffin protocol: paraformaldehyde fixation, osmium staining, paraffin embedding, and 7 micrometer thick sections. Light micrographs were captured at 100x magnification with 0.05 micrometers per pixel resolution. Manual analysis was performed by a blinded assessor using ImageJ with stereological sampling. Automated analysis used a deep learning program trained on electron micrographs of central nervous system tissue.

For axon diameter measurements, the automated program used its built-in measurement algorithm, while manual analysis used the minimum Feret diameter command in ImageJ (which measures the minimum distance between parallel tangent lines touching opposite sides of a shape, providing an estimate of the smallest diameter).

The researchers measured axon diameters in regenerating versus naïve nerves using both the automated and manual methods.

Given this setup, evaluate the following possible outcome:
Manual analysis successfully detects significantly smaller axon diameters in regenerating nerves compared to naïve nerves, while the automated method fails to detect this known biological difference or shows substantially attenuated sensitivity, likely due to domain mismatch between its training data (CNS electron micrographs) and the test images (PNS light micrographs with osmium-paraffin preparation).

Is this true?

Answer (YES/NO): NO